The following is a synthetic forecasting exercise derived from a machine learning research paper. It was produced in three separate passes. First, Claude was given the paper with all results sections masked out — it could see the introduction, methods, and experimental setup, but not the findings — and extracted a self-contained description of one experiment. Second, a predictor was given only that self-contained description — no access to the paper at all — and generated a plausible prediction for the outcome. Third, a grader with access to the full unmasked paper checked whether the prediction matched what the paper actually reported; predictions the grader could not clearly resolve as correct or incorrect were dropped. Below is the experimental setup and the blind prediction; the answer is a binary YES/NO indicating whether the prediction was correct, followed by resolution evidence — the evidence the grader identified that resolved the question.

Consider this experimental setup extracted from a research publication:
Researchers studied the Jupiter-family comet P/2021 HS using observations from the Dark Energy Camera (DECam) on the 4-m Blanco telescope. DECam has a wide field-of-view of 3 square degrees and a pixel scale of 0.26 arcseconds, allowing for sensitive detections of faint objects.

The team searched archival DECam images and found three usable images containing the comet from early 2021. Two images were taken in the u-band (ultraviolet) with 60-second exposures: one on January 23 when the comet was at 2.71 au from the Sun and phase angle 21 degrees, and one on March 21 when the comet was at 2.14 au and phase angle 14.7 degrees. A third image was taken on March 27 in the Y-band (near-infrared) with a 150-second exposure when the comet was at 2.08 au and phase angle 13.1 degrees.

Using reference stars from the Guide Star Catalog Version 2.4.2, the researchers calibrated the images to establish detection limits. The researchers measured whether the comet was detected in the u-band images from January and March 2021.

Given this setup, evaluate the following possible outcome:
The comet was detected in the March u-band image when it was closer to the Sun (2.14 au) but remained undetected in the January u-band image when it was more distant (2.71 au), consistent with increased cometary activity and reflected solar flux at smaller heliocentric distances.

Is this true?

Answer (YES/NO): NO